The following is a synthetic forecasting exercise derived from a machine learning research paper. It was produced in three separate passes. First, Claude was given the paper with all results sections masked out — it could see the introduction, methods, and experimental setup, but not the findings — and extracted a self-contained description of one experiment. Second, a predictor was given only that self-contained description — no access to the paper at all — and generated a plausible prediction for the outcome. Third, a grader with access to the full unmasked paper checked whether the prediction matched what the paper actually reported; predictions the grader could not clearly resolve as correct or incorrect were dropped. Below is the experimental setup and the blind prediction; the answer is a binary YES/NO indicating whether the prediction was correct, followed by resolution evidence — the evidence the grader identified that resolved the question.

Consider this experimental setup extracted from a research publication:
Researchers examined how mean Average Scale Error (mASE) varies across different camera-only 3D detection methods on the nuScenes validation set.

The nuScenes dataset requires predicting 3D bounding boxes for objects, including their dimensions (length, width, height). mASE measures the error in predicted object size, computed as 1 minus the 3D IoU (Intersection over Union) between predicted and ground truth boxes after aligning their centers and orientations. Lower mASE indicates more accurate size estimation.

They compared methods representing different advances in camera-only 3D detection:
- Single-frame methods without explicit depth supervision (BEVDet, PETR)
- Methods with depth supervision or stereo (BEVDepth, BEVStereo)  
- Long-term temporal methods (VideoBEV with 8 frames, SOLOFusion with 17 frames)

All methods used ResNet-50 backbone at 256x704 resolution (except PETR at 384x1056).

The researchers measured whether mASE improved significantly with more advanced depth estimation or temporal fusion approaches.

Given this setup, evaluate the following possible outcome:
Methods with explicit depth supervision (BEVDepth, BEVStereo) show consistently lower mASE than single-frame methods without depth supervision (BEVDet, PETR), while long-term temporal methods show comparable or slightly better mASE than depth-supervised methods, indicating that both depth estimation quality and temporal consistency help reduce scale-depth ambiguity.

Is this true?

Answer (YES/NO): NO